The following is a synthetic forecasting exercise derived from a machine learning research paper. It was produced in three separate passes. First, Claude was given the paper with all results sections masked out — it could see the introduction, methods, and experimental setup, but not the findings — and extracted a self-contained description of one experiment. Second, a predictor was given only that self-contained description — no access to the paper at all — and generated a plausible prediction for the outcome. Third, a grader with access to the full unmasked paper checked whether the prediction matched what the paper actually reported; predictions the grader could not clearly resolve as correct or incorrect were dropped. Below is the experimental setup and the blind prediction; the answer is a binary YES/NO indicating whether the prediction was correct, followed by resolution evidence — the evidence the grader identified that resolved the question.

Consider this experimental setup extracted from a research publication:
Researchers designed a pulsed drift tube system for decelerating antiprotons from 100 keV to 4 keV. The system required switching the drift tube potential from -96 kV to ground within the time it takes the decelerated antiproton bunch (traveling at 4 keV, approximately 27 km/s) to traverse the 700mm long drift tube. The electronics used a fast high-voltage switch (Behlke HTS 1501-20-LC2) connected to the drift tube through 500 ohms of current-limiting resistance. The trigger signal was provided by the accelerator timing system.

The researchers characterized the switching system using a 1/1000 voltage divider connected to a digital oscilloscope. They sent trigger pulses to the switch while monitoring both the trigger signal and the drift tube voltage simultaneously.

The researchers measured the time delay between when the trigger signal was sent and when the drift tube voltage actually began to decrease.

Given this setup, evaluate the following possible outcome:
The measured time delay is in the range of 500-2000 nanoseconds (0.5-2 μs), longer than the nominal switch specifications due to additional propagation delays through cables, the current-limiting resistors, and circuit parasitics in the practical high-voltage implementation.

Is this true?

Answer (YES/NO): NO